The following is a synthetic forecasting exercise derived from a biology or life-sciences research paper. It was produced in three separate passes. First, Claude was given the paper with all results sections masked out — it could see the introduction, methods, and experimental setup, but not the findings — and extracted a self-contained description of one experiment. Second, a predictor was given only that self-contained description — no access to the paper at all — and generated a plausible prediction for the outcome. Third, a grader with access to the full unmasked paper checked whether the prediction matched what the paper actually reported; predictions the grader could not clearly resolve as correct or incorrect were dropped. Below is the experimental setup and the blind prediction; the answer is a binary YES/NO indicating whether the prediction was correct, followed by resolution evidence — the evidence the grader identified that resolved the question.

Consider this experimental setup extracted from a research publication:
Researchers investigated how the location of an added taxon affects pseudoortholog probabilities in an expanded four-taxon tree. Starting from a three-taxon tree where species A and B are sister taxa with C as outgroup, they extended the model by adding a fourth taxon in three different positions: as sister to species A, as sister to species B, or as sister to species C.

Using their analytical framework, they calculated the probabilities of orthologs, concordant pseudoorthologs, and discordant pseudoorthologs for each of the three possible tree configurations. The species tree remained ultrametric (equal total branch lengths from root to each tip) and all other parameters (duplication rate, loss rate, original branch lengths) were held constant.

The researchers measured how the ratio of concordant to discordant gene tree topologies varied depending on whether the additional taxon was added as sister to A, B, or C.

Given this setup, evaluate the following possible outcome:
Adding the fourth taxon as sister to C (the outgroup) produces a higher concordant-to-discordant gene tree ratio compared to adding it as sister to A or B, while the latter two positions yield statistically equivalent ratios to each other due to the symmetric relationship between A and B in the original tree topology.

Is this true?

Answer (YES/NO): NO